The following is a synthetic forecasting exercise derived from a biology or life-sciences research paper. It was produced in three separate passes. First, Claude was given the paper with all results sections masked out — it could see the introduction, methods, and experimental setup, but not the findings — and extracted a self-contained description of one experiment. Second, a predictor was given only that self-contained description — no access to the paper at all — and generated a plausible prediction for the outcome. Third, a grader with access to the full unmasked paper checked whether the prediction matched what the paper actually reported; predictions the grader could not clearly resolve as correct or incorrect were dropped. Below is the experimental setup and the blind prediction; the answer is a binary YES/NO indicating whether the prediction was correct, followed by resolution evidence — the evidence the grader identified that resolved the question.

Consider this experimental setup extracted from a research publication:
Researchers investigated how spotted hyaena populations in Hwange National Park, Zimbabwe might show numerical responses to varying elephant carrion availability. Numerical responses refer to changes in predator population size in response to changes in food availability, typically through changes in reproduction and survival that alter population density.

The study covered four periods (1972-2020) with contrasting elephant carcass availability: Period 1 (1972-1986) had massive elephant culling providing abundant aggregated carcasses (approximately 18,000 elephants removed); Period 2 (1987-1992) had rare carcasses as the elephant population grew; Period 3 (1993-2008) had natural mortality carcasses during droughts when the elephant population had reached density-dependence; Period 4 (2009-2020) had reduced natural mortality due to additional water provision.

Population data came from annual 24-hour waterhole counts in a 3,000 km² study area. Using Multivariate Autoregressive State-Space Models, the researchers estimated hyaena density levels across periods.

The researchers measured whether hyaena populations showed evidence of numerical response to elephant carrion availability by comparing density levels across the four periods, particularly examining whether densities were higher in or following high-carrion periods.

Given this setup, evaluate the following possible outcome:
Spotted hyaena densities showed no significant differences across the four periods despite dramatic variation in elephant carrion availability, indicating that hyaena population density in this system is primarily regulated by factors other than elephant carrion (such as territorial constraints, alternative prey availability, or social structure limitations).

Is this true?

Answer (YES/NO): NO